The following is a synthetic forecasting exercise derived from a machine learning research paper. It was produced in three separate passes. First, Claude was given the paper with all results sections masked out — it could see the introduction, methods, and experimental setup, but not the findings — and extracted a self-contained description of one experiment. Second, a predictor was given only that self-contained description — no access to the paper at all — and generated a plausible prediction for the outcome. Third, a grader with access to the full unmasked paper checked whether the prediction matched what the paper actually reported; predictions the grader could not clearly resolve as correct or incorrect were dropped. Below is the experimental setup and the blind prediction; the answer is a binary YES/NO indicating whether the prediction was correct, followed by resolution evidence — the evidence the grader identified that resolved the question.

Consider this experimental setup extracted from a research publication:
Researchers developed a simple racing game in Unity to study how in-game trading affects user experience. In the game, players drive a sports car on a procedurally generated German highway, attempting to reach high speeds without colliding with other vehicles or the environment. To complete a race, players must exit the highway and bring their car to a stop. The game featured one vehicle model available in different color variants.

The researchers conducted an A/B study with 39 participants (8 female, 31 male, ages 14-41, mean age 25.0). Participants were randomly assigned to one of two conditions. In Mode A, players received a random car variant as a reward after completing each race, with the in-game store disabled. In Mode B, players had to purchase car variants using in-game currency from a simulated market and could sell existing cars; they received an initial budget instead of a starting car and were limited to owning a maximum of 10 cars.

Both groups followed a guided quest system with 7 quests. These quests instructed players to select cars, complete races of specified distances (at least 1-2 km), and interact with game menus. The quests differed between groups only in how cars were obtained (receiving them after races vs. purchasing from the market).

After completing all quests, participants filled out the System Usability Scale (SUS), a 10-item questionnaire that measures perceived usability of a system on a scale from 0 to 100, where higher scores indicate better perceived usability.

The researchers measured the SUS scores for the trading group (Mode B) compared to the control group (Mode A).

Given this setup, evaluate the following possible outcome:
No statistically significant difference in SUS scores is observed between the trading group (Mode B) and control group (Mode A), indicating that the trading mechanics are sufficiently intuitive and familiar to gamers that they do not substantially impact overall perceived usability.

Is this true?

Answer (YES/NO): YES